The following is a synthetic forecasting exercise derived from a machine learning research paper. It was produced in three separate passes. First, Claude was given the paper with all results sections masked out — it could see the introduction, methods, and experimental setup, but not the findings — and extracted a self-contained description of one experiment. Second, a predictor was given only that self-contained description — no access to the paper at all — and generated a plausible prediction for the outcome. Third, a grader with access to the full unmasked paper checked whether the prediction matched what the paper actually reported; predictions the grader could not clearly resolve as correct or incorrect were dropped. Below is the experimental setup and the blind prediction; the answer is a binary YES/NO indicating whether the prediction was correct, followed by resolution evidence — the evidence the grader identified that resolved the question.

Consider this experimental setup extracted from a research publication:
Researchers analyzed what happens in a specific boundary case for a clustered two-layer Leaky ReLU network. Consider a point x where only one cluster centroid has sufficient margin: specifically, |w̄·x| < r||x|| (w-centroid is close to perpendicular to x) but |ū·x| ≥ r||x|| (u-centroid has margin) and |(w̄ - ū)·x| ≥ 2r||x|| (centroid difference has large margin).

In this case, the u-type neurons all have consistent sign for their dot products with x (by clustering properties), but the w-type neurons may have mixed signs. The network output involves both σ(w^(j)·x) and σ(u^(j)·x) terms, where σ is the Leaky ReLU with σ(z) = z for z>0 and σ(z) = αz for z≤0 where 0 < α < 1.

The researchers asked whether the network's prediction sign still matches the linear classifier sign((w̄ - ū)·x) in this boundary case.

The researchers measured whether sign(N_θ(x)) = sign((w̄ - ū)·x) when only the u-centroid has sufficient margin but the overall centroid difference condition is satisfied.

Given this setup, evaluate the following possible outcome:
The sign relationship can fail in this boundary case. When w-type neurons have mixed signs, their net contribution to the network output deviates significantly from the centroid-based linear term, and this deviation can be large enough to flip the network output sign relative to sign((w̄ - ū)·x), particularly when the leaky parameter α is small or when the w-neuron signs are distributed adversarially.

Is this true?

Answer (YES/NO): NO